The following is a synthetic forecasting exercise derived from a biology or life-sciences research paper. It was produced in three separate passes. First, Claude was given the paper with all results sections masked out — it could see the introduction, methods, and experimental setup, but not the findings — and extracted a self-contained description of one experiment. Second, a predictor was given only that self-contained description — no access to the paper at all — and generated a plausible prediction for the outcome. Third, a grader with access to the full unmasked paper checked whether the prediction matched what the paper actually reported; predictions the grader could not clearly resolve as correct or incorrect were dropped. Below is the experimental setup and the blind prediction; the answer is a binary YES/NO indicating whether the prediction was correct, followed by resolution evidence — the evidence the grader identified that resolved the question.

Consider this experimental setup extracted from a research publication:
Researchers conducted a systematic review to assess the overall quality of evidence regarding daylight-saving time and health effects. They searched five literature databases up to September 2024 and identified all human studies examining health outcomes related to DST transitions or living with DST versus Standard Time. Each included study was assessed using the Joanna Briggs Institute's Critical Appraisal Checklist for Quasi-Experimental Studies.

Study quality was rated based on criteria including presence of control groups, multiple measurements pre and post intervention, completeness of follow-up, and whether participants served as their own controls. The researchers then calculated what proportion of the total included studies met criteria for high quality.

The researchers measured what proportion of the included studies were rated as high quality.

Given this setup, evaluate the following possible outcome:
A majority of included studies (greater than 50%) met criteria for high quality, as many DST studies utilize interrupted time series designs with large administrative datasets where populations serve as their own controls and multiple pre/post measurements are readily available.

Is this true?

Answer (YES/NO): NO